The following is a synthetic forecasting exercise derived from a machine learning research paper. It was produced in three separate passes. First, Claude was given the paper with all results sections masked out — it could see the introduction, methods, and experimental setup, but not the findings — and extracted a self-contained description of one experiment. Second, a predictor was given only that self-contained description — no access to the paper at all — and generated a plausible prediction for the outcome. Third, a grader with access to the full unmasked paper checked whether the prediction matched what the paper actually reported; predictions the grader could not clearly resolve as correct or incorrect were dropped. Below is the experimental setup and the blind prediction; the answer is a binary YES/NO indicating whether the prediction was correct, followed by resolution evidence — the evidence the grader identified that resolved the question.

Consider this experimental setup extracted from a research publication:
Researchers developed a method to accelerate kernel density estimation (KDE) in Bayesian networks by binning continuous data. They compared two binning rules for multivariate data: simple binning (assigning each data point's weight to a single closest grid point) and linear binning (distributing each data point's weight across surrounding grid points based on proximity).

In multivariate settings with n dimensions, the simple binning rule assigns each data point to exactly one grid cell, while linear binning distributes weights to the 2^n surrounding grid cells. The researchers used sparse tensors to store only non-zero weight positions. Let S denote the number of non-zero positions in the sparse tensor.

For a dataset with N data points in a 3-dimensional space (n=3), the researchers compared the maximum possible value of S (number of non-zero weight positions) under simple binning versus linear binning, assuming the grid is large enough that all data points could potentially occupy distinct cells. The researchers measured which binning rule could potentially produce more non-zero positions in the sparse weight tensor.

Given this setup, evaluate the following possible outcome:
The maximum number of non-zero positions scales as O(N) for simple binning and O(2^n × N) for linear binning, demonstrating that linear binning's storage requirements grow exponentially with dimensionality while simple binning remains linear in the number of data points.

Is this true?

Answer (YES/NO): YES